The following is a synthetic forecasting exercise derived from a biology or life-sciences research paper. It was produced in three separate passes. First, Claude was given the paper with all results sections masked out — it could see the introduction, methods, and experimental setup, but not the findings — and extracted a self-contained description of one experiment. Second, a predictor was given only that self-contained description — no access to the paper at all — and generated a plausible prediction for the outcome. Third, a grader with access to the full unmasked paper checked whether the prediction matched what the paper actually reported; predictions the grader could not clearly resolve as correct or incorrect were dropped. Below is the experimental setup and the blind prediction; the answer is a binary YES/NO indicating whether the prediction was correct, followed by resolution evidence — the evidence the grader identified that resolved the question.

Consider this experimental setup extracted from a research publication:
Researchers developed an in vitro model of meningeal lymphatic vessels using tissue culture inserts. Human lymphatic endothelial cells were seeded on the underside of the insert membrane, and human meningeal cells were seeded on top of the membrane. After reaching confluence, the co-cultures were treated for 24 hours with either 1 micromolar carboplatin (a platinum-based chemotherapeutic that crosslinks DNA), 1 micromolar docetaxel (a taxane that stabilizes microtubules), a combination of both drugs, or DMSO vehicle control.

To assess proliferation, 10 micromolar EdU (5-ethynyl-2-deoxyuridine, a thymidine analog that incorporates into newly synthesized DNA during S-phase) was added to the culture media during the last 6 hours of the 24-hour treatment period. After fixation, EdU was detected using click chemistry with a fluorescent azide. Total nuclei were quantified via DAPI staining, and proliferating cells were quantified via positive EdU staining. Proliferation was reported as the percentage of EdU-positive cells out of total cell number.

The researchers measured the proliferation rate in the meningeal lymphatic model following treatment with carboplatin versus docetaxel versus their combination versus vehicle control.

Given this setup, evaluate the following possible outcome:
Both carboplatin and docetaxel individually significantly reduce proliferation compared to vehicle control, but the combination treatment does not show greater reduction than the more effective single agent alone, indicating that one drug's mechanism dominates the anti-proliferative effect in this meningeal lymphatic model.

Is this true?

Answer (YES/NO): NO